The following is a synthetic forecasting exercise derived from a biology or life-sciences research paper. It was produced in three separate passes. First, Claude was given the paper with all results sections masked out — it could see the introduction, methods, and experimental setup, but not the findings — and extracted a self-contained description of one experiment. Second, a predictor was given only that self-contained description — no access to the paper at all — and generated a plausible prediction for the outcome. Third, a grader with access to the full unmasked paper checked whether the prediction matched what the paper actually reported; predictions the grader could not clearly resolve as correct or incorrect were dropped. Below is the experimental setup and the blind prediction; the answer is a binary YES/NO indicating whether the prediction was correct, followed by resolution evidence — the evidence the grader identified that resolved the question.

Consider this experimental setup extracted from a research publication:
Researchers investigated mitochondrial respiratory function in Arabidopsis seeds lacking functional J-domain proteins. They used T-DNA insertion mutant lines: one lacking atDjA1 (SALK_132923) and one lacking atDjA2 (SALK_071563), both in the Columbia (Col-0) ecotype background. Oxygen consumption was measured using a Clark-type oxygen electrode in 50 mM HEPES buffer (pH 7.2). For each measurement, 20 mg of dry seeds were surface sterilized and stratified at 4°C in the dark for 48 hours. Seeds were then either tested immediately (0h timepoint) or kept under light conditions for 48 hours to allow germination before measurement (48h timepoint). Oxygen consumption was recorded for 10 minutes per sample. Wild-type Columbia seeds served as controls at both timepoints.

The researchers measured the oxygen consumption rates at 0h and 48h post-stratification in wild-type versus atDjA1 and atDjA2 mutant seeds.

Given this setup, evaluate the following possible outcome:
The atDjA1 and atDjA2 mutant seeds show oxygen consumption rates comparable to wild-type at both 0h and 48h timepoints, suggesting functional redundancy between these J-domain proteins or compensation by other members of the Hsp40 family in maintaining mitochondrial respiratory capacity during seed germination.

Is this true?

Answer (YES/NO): NO